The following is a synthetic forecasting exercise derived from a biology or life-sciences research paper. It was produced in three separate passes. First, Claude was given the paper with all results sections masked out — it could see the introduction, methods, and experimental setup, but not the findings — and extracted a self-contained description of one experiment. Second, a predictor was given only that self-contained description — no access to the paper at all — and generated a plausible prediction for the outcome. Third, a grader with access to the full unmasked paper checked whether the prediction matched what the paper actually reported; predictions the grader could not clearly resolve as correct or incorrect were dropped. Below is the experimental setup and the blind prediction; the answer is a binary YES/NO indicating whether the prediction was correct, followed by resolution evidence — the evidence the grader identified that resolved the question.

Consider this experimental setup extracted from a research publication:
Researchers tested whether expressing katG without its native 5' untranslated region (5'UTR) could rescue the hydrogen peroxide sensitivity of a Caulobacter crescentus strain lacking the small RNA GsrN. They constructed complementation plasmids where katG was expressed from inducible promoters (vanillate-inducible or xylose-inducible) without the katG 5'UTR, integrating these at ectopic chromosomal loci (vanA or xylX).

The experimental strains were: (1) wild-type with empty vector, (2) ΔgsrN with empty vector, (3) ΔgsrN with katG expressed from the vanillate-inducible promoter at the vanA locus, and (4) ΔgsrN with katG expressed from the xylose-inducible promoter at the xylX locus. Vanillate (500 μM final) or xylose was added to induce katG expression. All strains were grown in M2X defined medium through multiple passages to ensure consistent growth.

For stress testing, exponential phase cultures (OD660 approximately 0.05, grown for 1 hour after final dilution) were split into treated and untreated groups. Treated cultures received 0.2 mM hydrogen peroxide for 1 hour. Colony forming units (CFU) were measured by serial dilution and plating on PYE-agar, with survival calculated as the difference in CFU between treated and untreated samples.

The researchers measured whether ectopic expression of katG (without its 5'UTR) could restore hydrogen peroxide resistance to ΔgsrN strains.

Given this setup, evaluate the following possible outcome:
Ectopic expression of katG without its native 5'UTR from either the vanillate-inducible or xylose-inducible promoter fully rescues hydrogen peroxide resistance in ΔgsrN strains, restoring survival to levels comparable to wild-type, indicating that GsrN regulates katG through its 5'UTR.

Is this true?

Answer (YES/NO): YES